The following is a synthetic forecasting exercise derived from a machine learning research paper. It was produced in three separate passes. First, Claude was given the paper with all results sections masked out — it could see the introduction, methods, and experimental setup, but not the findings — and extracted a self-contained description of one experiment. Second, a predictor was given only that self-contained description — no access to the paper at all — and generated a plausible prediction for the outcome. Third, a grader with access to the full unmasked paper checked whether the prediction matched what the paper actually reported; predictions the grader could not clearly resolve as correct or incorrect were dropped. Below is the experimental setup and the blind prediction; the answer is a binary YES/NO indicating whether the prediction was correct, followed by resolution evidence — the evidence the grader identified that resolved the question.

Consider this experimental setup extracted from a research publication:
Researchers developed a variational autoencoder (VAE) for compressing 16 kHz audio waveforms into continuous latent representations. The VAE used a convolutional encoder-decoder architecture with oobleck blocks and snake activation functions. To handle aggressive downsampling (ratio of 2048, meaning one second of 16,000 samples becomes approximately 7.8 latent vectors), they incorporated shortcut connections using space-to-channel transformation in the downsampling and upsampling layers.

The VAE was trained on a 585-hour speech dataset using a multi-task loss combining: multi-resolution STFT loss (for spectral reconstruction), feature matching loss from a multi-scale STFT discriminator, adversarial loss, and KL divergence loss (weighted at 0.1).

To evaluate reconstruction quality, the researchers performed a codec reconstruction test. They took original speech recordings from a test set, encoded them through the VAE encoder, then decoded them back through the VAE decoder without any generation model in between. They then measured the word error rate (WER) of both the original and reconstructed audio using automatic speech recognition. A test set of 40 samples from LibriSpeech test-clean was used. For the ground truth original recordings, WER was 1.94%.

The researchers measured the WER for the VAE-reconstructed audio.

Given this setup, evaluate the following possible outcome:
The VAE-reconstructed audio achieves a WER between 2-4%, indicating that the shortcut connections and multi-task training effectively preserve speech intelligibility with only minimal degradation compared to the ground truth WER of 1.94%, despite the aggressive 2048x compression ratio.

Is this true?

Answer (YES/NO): YES